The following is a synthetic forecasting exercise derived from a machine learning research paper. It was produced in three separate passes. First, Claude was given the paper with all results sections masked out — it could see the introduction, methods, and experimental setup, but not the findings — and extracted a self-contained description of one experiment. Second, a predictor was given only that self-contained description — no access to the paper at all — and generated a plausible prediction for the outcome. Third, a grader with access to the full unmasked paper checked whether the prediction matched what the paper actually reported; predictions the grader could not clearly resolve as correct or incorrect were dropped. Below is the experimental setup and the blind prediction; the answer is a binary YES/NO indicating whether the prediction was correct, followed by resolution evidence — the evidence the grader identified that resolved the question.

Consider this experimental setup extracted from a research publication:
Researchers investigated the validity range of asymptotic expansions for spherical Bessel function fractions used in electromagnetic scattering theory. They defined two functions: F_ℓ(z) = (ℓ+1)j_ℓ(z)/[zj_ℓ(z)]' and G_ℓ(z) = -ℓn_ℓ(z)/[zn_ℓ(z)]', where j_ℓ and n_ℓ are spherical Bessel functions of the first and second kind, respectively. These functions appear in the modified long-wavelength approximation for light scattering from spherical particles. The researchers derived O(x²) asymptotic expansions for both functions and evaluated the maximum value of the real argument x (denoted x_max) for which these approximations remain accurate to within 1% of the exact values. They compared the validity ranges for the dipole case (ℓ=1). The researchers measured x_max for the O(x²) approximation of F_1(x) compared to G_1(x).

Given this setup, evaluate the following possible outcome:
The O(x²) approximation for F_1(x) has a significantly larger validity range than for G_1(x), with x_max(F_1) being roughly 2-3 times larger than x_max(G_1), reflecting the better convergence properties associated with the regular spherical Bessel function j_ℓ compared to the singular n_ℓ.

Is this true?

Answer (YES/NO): NO